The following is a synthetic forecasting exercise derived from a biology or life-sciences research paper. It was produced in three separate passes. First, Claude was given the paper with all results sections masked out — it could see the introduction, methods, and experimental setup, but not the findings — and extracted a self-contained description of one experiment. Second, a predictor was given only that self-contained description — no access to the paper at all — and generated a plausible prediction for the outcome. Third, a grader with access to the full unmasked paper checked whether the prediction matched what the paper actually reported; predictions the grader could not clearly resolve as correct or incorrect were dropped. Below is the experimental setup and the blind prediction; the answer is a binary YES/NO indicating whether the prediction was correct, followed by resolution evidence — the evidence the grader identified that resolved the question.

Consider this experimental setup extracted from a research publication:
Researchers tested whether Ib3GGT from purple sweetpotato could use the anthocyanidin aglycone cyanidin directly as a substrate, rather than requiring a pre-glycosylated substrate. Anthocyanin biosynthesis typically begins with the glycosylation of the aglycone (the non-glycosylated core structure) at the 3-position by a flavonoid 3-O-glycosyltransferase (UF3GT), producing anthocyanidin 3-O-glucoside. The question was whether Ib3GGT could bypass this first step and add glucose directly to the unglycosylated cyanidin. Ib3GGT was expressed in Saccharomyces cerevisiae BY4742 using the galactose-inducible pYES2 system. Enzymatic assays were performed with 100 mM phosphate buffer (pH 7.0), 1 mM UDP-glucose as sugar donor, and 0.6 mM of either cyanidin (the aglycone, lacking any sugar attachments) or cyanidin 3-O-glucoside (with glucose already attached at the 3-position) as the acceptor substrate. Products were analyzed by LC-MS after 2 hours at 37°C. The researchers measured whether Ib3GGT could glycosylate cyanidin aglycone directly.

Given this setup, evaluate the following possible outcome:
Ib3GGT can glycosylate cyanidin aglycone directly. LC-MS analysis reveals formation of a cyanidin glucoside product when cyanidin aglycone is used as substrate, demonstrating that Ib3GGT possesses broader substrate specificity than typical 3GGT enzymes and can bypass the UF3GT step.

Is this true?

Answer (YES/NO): NO